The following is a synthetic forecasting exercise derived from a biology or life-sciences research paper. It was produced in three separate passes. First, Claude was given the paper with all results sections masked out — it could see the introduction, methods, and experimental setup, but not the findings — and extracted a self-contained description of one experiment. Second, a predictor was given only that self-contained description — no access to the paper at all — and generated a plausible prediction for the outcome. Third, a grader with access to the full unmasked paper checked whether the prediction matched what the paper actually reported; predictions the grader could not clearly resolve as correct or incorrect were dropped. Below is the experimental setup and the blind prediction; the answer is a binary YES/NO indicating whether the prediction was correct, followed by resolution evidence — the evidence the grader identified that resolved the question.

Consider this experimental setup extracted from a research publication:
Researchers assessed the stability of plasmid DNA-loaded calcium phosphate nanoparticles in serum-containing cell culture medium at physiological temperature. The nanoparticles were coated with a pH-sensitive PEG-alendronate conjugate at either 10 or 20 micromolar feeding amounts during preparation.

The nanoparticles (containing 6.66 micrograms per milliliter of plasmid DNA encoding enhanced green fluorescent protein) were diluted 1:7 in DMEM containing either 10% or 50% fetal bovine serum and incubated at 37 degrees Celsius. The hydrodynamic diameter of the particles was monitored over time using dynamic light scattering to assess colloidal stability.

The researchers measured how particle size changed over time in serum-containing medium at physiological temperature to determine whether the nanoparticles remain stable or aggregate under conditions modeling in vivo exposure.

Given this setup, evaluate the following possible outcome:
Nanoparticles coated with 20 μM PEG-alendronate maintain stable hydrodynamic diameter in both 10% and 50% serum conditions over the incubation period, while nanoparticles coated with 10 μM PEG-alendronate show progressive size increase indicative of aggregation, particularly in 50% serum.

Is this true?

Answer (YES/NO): NO